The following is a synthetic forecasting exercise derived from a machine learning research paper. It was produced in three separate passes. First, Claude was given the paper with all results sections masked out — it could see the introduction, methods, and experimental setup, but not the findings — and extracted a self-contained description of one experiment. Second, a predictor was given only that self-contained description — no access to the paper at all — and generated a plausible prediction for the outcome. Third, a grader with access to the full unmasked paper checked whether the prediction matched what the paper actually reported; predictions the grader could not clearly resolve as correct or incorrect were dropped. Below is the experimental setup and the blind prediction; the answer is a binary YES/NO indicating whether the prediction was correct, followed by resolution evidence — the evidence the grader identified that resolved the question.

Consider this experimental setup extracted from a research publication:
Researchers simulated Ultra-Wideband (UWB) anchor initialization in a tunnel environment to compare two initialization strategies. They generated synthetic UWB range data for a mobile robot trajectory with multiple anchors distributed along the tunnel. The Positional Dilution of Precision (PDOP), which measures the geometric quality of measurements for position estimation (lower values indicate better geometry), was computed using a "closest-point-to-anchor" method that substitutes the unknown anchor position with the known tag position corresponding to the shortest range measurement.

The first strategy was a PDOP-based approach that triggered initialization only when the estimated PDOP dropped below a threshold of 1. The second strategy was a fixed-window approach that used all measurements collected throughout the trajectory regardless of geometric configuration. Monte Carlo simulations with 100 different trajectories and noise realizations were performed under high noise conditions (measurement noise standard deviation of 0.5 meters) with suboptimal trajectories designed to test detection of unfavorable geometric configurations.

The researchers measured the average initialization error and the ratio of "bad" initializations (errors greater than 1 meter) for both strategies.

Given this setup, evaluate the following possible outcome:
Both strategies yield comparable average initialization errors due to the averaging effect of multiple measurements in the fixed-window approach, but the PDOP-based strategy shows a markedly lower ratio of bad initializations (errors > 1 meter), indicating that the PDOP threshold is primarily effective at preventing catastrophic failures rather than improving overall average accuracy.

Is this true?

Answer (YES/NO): NO